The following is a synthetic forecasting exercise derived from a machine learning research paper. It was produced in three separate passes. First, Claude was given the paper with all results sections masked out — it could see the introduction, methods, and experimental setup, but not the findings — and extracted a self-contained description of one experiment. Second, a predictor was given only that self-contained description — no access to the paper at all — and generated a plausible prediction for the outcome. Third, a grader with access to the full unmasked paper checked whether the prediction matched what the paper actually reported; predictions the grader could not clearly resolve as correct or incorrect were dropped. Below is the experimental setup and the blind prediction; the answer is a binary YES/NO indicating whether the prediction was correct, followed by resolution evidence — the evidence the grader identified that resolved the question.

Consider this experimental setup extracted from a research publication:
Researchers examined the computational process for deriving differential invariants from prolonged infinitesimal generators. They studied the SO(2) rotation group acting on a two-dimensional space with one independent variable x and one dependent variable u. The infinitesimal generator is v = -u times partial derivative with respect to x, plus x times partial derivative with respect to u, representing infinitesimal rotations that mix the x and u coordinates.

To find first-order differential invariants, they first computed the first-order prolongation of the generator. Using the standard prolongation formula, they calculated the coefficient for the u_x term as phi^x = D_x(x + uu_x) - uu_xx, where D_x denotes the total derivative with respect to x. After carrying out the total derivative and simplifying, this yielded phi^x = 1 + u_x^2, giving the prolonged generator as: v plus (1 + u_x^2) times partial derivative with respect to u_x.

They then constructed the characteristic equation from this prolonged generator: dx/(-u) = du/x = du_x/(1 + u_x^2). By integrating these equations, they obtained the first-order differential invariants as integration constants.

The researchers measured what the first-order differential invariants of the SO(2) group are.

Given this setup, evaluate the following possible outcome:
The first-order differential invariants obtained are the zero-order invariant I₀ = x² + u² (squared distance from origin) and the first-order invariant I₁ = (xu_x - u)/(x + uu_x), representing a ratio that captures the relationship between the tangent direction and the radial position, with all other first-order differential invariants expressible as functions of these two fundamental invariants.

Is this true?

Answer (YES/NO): NO